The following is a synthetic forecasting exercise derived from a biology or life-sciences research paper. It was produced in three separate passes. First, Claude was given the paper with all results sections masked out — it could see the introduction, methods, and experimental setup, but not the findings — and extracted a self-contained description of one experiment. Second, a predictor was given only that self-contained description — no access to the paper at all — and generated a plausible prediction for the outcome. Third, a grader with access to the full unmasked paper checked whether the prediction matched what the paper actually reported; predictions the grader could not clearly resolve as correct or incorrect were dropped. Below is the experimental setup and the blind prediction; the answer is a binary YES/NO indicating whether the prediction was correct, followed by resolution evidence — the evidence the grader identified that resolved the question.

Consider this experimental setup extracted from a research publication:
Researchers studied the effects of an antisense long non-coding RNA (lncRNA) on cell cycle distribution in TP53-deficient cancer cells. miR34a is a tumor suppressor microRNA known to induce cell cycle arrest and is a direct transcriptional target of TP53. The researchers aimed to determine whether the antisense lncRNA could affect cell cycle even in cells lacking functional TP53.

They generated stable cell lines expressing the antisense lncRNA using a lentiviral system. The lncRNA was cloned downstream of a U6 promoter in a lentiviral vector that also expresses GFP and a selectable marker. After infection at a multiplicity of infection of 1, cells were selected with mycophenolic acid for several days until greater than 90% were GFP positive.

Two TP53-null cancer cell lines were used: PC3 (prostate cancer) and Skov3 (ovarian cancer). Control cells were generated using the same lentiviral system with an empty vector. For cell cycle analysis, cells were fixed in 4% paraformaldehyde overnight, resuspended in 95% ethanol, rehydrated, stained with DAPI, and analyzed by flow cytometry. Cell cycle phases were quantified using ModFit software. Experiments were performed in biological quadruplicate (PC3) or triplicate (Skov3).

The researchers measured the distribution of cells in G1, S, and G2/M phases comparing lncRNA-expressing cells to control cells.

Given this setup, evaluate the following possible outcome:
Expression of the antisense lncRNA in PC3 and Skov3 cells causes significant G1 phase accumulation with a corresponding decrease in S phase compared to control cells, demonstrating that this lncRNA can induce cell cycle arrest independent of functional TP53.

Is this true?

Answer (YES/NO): NO